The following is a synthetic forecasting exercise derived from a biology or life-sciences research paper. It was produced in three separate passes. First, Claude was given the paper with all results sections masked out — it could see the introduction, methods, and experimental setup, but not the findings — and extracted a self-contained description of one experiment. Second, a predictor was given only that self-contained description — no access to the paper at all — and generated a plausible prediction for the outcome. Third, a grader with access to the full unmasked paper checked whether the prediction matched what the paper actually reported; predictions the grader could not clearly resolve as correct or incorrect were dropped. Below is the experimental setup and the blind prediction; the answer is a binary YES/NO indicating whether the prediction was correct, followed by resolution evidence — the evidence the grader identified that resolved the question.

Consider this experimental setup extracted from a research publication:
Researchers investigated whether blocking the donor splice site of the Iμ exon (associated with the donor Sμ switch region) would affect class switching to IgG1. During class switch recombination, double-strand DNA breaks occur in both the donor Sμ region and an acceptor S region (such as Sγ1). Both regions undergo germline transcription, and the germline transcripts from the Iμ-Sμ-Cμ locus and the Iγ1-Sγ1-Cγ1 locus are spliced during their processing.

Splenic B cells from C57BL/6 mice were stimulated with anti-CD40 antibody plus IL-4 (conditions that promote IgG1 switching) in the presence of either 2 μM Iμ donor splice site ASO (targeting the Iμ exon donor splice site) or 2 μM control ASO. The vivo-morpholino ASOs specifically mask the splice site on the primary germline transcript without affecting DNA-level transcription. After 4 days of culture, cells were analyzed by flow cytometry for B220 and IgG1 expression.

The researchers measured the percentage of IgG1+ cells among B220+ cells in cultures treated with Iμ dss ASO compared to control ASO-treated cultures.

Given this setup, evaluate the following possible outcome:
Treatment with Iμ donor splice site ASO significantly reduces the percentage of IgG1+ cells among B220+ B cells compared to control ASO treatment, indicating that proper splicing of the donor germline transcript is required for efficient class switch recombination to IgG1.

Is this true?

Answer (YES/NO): YES